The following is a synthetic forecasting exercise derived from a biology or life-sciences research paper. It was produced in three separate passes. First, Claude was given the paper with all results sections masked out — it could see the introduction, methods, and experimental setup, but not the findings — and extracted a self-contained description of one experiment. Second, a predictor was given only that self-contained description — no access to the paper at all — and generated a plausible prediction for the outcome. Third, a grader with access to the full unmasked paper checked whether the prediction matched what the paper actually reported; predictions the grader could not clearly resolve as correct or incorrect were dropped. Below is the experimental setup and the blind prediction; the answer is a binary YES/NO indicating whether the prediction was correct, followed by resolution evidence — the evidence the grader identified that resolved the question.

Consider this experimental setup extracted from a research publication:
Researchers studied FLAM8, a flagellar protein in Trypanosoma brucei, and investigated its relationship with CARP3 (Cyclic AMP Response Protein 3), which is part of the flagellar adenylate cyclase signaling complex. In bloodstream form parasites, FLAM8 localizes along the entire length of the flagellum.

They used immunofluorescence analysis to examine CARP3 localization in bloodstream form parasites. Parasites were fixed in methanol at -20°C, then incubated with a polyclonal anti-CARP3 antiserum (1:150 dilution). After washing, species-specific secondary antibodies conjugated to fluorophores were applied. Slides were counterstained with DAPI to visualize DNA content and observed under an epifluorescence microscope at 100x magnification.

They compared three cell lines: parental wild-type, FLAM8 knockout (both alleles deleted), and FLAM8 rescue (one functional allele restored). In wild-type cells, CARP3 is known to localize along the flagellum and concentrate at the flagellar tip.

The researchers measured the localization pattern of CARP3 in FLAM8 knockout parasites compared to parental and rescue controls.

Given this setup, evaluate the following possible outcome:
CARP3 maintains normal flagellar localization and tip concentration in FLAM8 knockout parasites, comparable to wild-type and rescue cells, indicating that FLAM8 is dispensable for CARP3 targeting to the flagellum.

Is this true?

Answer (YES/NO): NO